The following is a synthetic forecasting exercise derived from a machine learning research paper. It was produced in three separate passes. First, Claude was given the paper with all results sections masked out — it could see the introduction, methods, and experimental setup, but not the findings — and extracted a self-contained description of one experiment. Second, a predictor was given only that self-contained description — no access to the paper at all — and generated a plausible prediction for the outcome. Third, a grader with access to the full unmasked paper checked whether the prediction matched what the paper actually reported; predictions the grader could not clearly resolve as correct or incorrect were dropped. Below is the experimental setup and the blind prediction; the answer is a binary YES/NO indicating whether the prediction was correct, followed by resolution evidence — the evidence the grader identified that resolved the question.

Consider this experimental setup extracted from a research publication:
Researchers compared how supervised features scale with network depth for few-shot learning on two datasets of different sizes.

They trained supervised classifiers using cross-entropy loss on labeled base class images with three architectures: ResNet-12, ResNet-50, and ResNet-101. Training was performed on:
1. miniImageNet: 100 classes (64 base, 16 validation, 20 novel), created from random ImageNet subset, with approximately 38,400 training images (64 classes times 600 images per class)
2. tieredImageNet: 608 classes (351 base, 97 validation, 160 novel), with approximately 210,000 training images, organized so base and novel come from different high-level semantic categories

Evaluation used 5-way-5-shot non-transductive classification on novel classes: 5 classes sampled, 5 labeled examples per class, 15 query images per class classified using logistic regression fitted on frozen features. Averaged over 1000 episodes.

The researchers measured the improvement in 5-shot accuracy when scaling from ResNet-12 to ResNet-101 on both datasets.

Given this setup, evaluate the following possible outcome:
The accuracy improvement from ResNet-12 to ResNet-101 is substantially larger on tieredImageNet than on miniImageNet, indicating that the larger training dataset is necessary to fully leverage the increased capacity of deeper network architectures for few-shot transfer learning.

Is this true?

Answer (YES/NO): NO